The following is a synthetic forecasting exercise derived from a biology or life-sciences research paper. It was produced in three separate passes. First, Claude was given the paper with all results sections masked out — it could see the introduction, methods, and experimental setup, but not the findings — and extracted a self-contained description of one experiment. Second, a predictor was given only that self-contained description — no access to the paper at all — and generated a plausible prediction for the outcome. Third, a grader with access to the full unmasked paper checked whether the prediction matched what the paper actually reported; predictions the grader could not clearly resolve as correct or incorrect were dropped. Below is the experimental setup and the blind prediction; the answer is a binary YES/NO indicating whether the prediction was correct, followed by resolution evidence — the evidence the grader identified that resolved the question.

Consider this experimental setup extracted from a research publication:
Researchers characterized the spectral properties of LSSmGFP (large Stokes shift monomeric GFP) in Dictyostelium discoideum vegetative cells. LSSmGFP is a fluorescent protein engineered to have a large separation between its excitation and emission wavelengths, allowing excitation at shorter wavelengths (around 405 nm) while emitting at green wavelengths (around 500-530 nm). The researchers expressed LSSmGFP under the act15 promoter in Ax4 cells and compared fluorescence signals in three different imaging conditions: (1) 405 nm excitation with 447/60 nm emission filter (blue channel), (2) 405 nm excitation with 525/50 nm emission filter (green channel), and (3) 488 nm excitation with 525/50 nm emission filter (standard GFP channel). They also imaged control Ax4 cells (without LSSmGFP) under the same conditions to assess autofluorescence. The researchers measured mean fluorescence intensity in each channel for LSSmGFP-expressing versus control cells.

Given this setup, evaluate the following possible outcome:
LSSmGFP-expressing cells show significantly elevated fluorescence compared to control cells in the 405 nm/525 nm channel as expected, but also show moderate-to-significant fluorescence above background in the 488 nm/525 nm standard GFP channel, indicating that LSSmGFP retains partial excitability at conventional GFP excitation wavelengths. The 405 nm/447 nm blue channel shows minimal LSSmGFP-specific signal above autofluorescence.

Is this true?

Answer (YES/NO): NO